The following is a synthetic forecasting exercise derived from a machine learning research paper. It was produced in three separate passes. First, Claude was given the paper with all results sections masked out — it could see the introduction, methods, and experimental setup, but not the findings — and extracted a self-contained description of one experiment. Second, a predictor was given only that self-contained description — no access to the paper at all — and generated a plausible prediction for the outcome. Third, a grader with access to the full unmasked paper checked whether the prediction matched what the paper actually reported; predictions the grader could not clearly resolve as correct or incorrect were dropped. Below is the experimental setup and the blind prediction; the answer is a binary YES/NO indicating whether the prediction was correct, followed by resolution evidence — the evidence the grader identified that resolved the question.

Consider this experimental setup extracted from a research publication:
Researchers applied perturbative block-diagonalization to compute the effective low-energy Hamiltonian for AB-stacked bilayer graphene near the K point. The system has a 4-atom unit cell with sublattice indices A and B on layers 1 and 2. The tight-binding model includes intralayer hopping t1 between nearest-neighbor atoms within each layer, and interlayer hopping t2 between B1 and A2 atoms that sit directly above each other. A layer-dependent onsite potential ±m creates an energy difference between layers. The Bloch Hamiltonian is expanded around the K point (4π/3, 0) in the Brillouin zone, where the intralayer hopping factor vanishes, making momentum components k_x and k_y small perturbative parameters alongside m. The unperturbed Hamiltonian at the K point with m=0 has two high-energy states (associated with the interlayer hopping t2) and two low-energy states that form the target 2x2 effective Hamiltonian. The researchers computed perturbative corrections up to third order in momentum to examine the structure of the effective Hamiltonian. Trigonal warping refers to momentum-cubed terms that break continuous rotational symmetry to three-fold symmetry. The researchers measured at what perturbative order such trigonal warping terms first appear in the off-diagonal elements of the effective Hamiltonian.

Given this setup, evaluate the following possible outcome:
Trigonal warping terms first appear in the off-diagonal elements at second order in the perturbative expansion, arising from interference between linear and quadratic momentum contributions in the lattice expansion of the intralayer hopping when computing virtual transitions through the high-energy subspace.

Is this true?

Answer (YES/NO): NO